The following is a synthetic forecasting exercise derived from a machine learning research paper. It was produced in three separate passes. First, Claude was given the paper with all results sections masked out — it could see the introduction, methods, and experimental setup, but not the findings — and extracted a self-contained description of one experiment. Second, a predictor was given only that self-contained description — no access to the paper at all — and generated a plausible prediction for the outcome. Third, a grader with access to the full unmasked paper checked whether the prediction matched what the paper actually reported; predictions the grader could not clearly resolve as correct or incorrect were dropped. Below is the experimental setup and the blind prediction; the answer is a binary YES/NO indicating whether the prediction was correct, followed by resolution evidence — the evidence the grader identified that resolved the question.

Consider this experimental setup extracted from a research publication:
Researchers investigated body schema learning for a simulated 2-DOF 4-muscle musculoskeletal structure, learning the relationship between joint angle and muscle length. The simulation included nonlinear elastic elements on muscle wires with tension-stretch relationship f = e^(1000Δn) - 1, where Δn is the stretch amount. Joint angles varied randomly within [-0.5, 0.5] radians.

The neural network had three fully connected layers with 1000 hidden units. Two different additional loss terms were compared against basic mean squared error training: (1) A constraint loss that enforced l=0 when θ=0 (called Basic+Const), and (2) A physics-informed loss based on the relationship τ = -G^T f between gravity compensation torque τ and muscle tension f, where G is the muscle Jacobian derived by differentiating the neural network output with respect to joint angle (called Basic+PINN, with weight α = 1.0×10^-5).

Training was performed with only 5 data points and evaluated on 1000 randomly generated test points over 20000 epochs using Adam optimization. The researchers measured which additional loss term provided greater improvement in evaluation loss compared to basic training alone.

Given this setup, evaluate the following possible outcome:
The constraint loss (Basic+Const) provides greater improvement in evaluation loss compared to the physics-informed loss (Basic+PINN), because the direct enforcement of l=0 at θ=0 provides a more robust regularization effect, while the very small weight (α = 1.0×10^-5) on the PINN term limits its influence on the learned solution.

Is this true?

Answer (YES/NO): NO